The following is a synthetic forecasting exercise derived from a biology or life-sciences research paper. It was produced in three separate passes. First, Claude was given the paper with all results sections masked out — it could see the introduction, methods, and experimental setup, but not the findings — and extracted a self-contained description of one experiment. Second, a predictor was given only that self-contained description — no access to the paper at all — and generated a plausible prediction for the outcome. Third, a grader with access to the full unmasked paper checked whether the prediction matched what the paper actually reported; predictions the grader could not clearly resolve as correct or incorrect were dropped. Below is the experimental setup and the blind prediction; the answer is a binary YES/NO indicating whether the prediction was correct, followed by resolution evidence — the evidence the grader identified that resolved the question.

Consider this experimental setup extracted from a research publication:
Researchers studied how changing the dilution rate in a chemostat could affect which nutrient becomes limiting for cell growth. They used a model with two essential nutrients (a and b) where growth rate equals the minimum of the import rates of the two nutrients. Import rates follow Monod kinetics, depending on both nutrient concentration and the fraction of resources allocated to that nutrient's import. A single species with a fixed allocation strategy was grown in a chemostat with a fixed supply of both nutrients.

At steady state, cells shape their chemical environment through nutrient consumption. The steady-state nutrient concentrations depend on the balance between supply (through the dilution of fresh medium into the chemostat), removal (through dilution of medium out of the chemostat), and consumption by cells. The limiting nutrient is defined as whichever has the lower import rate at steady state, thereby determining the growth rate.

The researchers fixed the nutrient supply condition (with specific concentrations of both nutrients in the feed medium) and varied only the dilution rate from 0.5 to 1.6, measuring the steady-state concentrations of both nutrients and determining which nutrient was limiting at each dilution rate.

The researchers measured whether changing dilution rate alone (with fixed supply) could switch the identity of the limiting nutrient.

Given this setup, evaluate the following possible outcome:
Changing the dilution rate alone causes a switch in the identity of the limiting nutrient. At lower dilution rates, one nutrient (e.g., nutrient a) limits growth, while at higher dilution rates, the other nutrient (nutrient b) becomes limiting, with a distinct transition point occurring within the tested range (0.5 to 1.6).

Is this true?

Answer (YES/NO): YES